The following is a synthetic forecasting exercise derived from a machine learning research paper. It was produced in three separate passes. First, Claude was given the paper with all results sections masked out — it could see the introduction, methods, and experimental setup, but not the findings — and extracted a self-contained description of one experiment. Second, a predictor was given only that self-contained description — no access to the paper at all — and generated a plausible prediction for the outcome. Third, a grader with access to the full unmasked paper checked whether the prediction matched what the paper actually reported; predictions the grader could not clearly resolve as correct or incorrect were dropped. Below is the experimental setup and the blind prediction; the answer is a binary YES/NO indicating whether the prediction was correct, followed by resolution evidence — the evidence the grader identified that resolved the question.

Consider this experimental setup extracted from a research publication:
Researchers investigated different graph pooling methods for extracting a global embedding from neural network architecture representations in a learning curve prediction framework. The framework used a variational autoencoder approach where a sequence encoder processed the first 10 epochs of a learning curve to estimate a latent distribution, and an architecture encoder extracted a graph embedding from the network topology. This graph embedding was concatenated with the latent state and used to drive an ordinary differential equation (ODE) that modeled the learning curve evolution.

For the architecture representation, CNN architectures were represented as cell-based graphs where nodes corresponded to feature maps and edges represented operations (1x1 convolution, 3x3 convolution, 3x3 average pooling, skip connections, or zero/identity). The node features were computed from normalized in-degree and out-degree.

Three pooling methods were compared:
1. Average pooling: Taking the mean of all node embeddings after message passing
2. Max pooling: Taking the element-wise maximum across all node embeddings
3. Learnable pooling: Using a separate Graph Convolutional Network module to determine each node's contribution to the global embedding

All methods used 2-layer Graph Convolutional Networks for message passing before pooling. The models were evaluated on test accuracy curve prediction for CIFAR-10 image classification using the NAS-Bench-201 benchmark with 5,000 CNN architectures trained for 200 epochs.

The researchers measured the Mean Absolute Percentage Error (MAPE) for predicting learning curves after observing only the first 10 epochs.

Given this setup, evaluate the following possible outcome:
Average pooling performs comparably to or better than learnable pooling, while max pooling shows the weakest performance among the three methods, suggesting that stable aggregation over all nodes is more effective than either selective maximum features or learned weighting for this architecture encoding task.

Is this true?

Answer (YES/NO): NO